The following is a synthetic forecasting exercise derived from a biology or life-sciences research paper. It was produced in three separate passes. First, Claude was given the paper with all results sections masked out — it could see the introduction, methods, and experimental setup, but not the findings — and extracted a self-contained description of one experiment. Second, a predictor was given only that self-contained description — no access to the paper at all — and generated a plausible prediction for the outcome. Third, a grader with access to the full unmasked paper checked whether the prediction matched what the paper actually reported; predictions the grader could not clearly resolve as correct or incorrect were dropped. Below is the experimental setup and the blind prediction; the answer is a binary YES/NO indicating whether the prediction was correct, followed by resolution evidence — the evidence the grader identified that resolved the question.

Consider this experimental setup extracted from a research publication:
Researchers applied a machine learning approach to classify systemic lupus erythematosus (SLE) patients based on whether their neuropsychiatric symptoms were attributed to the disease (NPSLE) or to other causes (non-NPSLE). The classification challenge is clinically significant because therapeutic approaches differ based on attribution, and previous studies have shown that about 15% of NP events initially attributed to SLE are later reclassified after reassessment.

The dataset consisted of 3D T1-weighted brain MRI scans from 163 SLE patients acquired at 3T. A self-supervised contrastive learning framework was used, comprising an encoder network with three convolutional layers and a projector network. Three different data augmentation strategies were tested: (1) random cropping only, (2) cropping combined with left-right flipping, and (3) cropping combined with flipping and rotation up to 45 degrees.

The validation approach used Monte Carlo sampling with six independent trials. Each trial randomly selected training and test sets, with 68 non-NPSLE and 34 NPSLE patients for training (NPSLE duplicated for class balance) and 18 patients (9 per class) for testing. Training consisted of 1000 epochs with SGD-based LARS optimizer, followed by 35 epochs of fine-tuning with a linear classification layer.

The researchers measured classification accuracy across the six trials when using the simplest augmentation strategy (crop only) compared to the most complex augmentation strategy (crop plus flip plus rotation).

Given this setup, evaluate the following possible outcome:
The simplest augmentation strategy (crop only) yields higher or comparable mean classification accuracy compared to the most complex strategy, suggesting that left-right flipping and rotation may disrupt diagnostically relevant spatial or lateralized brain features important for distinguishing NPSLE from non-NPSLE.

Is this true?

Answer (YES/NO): YES